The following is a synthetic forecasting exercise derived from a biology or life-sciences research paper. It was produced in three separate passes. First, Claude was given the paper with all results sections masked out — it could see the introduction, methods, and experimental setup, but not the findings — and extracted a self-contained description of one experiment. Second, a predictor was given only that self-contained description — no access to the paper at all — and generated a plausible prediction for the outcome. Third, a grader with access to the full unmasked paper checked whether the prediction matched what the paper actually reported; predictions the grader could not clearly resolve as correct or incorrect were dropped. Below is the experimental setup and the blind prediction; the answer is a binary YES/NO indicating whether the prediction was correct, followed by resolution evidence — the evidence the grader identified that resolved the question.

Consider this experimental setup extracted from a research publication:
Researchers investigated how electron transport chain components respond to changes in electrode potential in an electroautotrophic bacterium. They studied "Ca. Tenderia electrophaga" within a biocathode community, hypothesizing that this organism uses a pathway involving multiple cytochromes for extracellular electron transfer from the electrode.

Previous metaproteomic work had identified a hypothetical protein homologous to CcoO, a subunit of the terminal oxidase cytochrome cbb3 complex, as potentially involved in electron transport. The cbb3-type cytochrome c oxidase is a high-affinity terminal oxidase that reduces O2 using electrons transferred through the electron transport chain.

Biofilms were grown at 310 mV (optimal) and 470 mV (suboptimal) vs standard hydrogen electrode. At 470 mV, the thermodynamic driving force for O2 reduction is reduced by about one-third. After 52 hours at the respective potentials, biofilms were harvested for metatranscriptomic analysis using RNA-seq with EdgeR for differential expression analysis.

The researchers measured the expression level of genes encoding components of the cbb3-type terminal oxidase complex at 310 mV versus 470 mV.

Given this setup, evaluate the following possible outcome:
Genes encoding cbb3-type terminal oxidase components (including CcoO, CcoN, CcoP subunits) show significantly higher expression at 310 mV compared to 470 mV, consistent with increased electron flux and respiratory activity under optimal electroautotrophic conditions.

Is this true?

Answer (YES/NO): NO